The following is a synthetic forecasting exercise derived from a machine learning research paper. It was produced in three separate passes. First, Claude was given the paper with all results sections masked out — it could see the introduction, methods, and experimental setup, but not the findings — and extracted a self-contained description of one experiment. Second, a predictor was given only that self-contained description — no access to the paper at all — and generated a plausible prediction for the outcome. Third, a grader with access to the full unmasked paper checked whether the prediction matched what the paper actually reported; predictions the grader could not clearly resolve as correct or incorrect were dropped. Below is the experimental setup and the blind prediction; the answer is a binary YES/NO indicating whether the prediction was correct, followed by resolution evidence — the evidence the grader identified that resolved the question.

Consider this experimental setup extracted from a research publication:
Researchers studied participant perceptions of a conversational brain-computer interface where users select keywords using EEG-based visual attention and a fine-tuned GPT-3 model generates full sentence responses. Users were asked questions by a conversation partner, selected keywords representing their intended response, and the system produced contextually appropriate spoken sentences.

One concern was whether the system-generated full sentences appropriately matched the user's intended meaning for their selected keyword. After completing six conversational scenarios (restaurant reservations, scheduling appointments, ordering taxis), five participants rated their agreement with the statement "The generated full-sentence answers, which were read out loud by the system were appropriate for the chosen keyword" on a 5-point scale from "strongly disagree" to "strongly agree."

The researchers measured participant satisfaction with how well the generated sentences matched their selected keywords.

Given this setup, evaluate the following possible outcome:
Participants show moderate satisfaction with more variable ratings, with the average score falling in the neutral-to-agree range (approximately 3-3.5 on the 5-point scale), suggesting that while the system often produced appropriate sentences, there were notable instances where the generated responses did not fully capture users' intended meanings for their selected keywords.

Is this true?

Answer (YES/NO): NO